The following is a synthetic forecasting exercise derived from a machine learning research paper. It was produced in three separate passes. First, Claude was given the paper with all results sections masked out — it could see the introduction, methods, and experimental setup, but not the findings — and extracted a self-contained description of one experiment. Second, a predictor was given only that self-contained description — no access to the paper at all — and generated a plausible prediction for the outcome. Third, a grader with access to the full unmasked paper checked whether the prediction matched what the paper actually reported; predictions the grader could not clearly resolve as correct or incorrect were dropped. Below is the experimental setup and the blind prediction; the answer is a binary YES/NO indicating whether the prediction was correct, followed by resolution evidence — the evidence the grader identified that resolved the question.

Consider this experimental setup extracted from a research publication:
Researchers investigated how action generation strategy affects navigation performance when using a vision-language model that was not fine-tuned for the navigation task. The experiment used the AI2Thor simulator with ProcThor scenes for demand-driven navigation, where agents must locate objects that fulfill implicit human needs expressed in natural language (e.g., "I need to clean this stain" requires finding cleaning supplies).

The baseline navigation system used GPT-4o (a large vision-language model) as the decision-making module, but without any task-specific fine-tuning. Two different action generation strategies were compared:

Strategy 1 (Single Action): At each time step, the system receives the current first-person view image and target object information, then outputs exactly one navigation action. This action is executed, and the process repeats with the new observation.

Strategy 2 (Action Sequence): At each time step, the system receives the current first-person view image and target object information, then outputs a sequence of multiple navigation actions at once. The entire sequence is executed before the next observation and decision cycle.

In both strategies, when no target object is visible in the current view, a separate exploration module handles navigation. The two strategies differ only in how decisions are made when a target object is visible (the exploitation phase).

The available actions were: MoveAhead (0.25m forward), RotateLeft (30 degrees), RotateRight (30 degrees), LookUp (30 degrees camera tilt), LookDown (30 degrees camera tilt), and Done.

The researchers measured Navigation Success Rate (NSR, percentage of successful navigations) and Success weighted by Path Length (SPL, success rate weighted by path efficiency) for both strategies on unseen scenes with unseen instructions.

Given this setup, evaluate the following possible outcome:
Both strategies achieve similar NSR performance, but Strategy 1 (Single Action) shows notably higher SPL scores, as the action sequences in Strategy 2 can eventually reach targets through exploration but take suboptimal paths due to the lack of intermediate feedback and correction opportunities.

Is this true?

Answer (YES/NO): NO